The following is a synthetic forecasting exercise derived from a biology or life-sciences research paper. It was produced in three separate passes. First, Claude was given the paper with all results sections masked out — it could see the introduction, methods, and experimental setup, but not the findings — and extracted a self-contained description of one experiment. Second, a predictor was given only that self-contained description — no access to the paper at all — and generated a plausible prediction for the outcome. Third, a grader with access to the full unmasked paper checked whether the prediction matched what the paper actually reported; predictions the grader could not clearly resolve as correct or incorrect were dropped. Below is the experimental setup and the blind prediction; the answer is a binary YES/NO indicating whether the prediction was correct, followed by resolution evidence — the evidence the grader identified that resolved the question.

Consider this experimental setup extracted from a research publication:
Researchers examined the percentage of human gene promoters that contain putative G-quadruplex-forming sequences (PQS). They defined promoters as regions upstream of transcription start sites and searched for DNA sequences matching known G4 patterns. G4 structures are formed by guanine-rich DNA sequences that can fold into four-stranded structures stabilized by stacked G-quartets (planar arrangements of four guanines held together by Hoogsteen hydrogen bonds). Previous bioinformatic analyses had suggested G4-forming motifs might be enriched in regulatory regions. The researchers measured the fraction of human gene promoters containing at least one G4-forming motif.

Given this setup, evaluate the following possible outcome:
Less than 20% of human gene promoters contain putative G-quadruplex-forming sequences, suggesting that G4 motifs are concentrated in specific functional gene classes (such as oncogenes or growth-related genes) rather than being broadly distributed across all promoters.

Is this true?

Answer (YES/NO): NO